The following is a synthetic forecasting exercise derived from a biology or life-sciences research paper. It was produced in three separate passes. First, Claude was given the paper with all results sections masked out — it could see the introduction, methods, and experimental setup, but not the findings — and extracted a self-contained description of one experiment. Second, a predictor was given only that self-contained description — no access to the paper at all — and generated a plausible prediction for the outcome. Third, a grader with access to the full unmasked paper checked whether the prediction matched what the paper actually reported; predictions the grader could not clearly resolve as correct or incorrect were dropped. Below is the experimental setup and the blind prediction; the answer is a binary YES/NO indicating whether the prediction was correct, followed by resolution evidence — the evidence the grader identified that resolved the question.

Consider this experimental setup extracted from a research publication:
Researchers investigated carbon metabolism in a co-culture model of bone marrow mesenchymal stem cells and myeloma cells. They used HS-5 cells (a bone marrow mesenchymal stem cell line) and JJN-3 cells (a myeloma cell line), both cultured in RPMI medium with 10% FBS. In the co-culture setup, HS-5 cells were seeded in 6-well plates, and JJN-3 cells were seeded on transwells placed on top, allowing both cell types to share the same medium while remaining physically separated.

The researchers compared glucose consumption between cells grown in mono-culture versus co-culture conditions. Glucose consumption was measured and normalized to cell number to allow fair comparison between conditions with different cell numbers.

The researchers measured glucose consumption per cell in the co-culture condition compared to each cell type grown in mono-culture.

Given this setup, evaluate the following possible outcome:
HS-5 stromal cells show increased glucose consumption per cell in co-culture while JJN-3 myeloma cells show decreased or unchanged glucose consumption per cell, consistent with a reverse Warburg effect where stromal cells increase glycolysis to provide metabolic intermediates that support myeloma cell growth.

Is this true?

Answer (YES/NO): NO